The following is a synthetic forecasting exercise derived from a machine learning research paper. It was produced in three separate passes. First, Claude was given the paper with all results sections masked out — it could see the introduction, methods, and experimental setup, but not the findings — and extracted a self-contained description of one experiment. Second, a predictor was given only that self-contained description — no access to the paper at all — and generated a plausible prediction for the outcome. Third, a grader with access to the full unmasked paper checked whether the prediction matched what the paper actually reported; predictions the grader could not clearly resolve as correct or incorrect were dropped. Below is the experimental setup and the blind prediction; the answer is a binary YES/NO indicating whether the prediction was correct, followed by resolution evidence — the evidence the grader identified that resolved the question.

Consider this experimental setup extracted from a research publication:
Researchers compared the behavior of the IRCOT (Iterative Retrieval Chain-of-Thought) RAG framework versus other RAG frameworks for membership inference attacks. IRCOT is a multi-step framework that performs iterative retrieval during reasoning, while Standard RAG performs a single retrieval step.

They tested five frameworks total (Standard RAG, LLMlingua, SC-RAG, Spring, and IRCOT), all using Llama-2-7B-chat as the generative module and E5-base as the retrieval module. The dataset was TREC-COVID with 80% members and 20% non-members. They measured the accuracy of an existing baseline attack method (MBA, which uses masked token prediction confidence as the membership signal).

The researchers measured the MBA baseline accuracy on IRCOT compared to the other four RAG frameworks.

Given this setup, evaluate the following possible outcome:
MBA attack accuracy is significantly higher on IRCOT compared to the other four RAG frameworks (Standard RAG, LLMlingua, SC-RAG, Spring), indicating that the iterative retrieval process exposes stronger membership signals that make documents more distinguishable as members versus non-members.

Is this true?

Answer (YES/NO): NO